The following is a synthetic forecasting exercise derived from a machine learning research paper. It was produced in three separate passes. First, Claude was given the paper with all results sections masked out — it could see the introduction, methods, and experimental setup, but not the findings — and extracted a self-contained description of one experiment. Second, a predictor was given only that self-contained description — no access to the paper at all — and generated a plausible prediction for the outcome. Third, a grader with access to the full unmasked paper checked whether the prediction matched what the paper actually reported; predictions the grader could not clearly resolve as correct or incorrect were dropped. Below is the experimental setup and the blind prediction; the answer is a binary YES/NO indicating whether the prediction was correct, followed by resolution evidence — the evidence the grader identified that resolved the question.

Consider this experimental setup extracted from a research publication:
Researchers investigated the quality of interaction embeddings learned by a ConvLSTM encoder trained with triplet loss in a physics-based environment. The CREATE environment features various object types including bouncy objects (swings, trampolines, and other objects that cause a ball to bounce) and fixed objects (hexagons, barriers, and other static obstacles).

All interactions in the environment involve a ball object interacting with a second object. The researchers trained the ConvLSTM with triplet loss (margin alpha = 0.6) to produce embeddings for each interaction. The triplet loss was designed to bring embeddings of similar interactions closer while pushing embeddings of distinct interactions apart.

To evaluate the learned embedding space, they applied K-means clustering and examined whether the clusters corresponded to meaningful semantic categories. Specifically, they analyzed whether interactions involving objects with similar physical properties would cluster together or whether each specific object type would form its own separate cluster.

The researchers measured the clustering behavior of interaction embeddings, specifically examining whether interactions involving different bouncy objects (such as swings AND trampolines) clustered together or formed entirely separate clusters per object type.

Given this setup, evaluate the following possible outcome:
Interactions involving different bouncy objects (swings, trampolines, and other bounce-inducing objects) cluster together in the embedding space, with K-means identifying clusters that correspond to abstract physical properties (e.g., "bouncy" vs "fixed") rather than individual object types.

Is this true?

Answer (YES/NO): YES